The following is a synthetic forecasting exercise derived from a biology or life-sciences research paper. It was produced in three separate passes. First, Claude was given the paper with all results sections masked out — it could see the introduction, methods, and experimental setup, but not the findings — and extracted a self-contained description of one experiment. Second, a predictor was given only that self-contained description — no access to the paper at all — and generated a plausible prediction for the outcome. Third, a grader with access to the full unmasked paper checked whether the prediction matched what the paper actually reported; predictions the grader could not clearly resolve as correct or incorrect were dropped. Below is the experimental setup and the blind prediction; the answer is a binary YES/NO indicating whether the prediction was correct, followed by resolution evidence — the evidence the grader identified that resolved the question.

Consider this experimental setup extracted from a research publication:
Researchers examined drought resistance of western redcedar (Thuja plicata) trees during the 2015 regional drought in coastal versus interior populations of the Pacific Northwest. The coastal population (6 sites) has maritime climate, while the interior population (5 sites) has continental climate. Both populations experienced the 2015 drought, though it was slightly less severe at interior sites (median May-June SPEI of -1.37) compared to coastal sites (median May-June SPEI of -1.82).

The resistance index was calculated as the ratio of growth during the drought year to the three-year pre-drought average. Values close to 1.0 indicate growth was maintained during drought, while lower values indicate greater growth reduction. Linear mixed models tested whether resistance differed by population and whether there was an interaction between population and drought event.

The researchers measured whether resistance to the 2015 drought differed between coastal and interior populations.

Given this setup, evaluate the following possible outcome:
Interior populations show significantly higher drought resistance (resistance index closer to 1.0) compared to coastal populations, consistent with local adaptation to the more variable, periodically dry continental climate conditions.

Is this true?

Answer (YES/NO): YES